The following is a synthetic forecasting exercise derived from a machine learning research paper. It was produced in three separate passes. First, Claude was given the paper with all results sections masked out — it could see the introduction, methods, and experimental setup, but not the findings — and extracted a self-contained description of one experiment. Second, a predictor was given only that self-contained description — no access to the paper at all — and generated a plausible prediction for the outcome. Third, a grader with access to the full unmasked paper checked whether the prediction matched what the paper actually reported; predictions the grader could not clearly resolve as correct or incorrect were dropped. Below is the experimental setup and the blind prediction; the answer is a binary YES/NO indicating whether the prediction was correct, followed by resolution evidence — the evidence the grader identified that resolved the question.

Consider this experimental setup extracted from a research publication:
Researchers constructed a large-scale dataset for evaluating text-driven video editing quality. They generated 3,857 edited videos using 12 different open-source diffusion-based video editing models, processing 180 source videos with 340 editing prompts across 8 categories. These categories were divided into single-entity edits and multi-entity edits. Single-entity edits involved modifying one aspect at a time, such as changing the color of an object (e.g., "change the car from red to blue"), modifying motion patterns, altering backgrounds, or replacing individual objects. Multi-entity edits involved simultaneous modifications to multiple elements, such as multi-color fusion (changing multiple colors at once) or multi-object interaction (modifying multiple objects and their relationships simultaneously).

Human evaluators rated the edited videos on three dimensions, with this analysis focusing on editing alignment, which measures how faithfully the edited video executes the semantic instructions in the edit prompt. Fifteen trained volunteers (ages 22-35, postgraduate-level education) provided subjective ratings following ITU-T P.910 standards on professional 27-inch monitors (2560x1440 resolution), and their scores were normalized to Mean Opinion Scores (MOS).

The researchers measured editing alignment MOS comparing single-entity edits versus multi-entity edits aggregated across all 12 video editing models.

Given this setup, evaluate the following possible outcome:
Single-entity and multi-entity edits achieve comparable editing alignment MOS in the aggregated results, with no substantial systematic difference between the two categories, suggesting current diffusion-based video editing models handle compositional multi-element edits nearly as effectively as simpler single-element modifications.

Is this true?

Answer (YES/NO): NO